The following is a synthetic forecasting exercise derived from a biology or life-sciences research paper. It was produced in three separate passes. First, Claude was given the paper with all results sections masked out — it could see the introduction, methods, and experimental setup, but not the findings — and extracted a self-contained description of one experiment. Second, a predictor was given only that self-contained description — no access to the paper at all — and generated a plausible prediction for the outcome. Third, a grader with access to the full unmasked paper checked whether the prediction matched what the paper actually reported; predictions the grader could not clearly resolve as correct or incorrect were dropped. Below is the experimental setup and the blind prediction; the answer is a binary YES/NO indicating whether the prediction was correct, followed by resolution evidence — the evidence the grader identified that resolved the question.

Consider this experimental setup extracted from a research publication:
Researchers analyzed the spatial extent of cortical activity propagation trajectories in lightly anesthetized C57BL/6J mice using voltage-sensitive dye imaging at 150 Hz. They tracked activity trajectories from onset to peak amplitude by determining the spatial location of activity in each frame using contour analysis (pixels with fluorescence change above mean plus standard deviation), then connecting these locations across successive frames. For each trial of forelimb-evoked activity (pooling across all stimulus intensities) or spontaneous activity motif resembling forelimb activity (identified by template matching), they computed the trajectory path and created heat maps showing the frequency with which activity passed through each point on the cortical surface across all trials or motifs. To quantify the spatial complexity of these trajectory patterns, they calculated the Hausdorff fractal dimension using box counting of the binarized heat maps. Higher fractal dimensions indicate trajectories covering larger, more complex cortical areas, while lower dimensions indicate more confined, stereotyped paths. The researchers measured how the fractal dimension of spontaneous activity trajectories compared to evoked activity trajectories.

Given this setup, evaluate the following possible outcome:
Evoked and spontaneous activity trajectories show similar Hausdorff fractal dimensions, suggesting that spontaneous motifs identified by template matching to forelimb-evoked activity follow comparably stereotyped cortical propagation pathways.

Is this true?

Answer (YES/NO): NO